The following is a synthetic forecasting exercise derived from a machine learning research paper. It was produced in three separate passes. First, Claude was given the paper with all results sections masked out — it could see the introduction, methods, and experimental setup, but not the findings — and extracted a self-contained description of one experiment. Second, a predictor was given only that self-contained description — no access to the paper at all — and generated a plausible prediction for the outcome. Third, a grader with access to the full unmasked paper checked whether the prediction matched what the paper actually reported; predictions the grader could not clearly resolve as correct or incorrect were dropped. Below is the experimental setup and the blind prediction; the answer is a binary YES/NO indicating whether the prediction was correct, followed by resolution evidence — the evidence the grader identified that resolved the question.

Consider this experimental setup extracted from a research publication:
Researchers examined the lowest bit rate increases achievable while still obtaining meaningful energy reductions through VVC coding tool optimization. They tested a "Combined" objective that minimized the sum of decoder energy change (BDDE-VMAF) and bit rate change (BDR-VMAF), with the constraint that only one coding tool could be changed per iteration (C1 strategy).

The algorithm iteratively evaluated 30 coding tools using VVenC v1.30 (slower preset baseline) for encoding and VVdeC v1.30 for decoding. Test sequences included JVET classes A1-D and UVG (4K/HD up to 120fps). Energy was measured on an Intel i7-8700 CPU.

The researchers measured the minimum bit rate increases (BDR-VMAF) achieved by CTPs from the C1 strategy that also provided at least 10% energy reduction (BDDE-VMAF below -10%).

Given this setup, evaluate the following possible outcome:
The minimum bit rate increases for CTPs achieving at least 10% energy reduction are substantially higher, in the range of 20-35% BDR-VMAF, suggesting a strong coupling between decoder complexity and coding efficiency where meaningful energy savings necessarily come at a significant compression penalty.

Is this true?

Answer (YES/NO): NO